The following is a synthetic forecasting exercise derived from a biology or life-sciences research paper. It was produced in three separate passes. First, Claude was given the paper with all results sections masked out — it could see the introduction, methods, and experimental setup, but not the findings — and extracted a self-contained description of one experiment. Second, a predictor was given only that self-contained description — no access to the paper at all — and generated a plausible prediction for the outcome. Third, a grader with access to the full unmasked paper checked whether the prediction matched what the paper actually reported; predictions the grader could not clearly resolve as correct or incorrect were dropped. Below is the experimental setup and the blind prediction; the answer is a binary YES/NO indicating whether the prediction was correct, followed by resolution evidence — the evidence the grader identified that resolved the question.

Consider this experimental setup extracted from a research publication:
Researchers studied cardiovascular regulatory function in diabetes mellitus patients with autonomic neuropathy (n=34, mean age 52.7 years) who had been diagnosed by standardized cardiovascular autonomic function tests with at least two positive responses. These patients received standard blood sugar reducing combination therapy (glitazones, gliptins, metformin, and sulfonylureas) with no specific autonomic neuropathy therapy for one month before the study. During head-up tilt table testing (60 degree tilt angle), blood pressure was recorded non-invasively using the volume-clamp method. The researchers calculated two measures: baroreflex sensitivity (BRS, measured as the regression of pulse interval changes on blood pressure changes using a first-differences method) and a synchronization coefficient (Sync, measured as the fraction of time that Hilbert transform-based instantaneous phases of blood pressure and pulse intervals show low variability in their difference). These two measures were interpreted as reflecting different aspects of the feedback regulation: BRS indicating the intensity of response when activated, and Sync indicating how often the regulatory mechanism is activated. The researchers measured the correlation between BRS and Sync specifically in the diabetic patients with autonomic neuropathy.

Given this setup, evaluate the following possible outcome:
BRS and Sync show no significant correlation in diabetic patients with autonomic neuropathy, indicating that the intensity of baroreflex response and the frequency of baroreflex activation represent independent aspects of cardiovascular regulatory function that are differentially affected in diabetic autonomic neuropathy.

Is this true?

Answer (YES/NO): NO